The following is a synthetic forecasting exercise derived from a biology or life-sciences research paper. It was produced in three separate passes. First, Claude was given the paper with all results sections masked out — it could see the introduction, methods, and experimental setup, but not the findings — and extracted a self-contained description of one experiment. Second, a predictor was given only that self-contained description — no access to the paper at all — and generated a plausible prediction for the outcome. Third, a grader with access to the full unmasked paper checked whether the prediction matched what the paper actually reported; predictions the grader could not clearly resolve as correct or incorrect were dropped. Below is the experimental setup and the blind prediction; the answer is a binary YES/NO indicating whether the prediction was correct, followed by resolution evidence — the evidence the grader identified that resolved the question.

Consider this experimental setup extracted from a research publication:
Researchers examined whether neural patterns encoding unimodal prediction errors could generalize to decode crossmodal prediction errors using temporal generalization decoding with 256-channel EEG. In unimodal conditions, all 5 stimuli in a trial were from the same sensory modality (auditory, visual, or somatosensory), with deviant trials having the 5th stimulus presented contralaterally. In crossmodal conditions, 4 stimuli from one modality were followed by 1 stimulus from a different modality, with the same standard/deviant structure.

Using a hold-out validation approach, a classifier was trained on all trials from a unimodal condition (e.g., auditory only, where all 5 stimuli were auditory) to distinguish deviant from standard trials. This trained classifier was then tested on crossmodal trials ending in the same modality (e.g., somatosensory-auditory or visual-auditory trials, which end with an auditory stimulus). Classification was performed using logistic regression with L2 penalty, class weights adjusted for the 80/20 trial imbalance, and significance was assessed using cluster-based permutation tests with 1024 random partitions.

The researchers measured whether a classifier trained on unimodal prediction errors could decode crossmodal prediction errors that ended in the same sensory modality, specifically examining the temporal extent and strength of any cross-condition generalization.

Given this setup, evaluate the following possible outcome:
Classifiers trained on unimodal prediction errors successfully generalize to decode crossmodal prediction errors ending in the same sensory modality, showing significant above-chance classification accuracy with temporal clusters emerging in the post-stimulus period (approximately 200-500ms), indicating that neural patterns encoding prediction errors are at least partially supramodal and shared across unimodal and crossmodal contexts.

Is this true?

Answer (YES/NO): YES